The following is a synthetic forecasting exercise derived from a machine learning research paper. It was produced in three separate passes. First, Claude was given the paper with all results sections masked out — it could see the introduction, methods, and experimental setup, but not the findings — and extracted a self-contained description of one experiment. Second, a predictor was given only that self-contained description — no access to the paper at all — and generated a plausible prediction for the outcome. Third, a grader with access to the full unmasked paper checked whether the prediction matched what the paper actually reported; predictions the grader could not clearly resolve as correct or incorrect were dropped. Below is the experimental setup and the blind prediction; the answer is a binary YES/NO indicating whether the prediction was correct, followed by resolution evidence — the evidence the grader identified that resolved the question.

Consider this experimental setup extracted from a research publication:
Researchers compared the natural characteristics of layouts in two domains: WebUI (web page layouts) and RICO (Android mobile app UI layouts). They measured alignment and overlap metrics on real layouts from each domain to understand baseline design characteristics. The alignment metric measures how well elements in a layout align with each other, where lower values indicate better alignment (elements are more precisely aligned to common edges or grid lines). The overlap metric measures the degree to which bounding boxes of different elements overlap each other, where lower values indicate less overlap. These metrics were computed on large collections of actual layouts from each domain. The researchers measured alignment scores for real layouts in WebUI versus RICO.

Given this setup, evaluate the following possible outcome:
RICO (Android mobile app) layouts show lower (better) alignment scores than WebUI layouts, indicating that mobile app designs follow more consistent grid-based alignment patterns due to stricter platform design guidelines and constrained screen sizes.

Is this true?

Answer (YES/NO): NO